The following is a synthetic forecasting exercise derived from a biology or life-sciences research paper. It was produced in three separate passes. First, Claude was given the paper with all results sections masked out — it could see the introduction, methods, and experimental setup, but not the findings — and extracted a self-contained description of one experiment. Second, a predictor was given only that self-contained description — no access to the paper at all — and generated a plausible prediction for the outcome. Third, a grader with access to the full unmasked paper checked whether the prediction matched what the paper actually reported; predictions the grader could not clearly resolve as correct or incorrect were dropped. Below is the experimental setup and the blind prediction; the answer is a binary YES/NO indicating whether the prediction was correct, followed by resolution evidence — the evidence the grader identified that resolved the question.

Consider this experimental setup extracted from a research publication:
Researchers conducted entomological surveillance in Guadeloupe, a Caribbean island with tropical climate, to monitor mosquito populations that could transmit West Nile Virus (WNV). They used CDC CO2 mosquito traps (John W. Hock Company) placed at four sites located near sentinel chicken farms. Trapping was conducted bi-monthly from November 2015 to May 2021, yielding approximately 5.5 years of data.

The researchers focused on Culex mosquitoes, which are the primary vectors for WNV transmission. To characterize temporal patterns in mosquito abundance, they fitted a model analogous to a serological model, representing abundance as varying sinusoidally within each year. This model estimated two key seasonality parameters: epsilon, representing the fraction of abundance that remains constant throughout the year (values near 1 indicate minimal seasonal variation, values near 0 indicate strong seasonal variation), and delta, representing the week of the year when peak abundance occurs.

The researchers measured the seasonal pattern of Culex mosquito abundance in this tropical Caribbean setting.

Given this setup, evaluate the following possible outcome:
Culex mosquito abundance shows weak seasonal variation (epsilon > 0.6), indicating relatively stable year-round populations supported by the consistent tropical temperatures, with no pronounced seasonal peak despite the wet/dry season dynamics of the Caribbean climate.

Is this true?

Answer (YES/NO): NO